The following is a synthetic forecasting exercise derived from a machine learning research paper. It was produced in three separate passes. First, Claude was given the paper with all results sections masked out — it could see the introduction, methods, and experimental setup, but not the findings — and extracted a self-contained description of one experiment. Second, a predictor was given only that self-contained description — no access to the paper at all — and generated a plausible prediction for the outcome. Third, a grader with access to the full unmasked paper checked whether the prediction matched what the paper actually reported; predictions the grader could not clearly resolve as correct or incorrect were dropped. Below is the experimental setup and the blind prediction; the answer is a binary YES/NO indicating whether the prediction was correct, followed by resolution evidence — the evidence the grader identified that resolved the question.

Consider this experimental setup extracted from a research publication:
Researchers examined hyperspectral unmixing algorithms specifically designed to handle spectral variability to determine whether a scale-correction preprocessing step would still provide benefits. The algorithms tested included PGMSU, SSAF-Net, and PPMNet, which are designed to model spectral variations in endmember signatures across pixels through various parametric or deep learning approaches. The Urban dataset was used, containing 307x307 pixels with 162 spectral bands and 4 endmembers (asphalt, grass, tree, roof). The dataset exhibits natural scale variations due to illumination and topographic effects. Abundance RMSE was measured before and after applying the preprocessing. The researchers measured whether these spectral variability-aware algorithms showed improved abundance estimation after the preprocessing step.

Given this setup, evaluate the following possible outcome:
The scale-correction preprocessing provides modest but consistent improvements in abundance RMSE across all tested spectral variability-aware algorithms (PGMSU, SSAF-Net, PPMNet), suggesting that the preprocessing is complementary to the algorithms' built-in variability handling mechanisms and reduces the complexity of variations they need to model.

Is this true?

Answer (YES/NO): NO